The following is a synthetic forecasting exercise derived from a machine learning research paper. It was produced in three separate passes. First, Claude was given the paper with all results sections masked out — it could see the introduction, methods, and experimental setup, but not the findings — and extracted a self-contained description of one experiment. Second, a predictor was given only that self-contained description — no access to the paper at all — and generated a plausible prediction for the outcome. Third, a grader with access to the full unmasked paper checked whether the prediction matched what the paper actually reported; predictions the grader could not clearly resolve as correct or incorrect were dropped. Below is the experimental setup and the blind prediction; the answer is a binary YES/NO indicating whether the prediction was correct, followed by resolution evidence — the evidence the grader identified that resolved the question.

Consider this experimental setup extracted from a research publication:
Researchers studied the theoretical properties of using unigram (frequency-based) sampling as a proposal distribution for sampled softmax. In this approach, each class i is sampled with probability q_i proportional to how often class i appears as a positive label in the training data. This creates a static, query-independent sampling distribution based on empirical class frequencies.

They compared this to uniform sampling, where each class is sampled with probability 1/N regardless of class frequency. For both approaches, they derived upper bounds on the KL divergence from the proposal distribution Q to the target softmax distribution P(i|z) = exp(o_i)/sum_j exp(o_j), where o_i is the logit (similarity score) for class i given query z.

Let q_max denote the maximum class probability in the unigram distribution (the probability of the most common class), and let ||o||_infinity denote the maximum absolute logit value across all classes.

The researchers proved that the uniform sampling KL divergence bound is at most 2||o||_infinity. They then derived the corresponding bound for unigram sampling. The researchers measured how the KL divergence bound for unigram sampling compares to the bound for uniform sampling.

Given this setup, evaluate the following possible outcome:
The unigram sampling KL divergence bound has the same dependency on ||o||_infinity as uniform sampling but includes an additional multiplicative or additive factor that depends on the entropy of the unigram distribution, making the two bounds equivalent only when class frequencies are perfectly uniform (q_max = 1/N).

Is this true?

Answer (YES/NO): NO